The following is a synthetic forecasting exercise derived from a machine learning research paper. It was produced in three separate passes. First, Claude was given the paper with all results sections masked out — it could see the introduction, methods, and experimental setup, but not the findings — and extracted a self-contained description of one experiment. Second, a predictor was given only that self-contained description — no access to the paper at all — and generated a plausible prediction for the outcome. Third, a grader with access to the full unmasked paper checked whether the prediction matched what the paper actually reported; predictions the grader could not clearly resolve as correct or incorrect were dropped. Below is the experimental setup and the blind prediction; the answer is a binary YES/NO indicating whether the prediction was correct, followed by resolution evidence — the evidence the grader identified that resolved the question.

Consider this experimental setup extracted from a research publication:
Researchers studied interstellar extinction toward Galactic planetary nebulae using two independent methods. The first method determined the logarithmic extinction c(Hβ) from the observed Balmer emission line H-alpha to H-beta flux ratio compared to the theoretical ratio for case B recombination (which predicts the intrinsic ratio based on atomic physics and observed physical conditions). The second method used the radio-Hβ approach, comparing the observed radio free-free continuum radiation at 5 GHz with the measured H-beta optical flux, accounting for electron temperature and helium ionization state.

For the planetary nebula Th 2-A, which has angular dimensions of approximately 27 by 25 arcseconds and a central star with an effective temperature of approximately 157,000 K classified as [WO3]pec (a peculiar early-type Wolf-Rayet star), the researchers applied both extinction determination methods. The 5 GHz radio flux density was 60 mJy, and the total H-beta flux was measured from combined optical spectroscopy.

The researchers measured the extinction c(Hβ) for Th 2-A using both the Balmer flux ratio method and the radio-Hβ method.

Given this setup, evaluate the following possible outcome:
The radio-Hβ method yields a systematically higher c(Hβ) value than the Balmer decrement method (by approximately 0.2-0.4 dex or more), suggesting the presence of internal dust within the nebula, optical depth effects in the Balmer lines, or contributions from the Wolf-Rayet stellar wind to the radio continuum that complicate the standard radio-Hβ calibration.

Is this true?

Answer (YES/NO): YES